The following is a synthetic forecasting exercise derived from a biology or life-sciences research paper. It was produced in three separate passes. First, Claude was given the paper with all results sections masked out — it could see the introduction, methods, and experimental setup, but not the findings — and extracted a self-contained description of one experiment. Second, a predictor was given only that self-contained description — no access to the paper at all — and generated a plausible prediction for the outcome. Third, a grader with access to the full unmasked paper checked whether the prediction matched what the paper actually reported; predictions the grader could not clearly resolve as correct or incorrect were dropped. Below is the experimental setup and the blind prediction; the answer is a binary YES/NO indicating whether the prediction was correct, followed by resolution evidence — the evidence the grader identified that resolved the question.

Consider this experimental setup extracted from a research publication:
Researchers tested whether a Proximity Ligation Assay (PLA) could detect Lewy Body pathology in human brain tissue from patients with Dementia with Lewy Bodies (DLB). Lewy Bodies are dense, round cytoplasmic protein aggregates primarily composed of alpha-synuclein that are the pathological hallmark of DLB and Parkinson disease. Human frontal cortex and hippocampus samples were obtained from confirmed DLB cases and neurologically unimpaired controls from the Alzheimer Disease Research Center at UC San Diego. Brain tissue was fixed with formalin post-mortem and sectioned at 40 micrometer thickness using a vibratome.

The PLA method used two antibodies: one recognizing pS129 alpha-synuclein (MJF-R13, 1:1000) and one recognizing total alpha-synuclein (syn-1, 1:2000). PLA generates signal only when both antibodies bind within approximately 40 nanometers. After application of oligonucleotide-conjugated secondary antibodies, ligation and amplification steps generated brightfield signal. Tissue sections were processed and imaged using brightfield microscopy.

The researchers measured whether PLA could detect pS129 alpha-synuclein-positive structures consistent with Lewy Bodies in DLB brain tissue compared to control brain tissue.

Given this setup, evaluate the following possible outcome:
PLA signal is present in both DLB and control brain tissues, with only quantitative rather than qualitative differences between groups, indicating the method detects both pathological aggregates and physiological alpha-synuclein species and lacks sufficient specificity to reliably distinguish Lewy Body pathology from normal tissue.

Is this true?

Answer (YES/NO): NO